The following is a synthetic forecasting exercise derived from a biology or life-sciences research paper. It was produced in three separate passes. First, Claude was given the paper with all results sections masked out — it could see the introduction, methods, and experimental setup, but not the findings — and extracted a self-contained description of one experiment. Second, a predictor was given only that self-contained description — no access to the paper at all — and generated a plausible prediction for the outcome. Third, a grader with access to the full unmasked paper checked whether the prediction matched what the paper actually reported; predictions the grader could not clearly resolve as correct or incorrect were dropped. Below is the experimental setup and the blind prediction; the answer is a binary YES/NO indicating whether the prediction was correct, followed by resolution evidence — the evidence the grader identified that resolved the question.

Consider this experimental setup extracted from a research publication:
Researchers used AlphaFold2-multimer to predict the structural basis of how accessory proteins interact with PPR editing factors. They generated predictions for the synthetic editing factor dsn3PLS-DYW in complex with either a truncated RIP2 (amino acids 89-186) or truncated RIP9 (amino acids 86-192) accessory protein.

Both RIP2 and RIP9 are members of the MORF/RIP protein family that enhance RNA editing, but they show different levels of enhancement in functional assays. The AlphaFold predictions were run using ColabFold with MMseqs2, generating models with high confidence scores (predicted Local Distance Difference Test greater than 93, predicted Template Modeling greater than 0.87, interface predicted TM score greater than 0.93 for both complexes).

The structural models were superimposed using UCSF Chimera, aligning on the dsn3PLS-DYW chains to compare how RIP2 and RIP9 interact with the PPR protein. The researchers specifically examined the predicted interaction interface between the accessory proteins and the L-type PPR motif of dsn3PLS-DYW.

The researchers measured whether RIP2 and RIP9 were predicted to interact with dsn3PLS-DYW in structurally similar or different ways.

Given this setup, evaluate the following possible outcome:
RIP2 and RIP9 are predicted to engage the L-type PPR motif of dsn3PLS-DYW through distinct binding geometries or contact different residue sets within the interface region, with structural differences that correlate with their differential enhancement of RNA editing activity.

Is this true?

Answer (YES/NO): NO